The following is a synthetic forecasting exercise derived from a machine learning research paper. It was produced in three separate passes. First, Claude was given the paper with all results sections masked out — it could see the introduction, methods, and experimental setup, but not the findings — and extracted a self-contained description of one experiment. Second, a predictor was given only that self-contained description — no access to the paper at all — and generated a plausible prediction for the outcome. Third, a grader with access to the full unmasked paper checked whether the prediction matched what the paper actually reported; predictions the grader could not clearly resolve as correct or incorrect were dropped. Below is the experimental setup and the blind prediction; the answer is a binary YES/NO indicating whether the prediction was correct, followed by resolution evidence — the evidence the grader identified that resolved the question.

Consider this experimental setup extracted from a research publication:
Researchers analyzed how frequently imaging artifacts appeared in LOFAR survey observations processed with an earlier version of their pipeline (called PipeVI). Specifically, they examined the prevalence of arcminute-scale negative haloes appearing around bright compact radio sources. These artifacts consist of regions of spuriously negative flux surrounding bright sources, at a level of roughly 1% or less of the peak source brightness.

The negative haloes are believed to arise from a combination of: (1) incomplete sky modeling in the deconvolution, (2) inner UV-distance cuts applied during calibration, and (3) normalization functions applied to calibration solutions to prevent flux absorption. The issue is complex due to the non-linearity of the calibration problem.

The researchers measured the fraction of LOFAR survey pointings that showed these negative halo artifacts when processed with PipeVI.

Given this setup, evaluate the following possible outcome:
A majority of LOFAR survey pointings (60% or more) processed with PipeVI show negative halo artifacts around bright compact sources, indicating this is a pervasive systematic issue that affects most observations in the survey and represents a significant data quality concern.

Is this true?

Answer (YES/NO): NO